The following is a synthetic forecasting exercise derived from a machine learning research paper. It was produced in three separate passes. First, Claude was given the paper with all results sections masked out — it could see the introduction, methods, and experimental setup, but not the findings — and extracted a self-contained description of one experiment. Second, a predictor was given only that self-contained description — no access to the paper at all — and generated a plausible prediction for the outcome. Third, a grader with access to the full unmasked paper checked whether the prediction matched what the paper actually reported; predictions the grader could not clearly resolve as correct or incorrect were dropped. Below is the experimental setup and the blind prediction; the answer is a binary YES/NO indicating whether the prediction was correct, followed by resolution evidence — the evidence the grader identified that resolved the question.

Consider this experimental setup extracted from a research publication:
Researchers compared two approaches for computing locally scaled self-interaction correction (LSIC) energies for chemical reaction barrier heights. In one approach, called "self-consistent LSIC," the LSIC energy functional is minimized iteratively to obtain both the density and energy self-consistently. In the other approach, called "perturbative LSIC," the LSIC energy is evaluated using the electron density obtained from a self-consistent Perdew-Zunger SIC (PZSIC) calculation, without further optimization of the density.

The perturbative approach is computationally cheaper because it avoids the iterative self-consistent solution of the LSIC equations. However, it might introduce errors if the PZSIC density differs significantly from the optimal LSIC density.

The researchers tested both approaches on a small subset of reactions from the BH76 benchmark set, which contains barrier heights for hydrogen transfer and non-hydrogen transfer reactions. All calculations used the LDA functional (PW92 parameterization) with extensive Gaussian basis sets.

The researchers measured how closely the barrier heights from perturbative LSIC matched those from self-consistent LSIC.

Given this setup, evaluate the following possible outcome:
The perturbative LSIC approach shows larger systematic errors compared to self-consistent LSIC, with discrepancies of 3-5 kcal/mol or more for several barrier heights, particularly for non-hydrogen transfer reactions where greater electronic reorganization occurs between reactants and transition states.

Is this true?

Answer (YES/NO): NO